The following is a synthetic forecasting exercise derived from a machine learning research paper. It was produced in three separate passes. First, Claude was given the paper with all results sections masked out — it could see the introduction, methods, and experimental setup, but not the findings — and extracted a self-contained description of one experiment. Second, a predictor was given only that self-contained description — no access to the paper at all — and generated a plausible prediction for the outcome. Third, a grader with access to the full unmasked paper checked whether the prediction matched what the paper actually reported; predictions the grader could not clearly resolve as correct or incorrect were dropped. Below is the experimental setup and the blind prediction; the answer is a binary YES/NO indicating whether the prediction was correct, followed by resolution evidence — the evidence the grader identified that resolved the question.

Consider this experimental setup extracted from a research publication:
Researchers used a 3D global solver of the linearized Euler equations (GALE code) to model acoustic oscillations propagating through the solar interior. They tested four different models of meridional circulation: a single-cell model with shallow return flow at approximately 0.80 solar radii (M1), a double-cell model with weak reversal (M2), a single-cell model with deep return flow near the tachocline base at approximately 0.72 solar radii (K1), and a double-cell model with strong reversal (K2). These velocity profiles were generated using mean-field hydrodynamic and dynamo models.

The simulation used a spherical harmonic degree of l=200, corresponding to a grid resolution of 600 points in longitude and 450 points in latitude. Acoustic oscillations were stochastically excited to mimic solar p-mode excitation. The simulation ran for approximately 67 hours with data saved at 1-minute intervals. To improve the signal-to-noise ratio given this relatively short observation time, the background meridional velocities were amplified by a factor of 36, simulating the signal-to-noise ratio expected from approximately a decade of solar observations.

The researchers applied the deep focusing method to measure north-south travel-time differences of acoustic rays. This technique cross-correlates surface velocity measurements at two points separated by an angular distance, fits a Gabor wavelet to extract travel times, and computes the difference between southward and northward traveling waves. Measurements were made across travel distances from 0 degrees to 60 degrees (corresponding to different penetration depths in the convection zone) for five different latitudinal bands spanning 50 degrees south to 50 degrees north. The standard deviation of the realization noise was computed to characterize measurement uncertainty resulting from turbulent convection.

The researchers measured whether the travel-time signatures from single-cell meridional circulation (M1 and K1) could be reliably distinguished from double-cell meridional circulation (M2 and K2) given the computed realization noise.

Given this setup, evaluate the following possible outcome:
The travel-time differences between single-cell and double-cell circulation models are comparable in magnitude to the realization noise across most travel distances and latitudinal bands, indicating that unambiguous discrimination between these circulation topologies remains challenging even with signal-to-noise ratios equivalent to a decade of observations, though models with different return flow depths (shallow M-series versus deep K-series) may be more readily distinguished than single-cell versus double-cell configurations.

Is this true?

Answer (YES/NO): YES